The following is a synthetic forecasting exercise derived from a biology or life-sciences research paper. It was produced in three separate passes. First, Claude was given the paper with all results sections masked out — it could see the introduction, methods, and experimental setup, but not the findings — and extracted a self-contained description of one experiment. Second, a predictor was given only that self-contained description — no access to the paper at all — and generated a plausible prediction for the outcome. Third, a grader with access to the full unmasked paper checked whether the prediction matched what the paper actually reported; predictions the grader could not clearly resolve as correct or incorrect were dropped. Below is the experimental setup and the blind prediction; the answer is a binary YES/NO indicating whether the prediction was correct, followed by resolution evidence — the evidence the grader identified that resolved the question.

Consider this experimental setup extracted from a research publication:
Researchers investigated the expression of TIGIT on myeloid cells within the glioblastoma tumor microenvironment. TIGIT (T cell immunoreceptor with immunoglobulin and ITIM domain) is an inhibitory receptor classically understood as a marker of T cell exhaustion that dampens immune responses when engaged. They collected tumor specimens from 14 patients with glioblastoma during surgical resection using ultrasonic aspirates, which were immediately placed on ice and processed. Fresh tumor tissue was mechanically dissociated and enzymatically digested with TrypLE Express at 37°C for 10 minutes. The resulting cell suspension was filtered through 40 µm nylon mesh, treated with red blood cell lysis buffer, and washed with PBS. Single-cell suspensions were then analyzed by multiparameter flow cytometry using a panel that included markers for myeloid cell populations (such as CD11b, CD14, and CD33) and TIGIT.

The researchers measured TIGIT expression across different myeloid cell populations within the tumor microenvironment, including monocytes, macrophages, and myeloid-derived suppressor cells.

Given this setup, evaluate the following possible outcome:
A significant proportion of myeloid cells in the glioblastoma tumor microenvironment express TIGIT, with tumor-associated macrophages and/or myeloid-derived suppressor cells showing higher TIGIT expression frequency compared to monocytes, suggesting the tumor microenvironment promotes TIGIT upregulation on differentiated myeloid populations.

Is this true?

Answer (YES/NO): YES